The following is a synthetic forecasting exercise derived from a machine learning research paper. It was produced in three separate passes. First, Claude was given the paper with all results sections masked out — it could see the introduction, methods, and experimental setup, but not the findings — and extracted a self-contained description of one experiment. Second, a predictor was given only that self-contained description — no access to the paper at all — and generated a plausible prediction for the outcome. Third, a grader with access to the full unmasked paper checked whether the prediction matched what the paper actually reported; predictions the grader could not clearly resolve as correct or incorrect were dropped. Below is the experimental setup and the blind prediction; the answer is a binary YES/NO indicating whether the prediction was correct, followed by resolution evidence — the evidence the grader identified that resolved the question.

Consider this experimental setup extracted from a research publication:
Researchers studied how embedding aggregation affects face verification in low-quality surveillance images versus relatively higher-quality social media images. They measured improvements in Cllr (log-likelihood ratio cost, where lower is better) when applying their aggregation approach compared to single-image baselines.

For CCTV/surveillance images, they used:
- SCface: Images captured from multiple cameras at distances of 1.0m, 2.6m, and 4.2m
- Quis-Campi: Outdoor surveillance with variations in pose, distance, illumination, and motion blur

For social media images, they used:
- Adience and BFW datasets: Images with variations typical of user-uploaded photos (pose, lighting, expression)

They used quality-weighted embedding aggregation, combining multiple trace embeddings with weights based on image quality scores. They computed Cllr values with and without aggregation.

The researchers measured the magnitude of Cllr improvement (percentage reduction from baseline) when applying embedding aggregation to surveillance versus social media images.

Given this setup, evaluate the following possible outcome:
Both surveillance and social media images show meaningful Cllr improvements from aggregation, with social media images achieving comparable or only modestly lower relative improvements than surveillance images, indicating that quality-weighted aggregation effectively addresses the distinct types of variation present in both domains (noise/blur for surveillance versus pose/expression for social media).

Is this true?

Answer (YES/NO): YES